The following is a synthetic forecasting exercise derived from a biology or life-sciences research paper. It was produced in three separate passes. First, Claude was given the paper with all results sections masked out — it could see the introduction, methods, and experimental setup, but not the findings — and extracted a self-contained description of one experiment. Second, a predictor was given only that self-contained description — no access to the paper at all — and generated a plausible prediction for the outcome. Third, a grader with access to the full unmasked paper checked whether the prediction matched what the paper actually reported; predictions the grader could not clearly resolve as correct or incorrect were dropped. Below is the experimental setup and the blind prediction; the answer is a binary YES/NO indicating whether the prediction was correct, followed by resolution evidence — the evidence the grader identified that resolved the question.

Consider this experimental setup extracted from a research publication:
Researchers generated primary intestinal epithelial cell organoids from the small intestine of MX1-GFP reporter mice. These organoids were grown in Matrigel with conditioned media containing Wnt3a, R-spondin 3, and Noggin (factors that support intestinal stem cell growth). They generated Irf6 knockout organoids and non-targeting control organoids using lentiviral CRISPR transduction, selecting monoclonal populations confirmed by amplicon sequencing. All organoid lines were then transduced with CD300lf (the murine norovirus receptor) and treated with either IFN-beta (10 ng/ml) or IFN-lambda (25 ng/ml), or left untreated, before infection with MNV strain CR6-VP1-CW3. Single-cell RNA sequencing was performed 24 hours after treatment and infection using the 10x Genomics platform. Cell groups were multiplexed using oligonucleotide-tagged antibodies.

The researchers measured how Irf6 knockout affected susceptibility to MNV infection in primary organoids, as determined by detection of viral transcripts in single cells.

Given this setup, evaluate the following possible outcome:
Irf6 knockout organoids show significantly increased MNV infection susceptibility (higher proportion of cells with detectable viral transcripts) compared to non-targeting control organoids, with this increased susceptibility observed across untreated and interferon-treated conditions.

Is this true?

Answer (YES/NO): NO